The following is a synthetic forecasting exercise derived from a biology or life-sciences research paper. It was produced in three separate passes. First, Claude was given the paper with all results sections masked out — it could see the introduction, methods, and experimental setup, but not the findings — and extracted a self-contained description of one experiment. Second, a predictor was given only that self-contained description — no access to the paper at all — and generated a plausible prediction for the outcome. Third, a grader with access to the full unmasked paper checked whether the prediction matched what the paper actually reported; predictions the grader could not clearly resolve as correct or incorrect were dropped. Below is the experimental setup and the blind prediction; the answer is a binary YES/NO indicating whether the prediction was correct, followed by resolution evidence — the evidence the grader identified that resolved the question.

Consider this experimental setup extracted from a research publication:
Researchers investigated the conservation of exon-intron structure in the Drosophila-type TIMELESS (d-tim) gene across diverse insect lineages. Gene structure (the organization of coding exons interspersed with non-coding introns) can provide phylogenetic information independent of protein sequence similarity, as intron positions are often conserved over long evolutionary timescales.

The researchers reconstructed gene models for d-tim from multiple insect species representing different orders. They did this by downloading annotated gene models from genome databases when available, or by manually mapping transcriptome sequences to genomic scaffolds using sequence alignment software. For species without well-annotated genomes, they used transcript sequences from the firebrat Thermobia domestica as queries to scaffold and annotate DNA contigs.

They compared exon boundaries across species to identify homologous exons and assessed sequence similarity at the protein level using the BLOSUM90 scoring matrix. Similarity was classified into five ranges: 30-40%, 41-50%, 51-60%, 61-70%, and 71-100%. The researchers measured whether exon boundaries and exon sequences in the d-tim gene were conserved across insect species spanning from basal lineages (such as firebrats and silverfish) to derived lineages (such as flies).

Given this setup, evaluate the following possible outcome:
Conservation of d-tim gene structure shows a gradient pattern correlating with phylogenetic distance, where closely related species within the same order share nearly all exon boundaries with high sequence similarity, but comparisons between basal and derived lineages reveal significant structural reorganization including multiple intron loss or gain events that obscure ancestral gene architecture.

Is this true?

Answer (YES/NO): NO